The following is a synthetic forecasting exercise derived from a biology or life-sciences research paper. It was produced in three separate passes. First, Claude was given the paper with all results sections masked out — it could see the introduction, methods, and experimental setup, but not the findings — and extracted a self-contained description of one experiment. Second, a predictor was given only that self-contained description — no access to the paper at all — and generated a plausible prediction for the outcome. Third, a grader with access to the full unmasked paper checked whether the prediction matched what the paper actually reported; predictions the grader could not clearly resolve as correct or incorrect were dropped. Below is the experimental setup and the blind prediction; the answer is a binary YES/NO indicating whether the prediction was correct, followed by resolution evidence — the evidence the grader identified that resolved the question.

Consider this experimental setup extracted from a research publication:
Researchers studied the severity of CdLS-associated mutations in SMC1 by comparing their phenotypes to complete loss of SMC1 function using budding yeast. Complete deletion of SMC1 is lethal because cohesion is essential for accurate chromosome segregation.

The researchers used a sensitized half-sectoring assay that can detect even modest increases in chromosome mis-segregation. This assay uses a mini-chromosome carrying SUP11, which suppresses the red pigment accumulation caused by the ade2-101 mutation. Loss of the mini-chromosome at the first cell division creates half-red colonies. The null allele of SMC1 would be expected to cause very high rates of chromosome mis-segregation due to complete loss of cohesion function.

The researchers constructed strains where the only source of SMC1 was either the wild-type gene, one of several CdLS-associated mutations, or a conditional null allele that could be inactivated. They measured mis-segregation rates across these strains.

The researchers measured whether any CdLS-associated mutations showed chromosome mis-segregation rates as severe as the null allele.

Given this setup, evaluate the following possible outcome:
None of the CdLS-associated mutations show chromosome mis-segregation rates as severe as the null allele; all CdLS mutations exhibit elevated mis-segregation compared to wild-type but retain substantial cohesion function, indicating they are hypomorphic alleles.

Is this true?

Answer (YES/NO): NO